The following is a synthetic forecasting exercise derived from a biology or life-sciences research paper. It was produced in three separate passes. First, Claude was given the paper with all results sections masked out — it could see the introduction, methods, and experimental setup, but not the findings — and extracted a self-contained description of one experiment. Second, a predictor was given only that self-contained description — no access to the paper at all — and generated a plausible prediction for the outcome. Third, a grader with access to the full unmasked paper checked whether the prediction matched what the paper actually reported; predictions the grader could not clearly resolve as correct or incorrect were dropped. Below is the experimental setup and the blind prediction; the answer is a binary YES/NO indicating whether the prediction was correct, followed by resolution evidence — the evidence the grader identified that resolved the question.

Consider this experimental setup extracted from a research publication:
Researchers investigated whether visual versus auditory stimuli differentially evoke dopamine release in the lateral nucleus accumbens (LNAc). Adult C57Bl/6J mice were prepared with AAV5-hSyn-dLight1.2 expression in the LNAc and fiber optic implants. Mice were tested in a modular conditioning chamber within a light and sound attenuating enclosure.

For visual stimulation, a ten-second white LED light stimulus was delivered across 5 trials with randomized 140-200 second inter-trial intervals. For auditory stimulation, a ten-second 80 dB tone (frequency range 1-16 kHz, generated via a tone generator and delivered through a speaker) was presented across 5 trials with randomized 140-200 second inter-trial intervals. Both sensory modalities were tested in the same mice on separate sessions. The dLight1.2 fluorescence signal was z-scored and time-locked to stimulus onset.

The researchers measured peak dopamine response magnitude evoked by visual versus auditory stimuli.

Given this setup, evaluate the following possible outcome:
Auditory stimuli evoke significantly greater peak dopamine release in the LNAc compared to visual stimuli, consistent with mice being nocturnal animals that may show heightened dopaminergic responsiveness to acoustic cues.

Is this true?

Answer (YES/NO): NO